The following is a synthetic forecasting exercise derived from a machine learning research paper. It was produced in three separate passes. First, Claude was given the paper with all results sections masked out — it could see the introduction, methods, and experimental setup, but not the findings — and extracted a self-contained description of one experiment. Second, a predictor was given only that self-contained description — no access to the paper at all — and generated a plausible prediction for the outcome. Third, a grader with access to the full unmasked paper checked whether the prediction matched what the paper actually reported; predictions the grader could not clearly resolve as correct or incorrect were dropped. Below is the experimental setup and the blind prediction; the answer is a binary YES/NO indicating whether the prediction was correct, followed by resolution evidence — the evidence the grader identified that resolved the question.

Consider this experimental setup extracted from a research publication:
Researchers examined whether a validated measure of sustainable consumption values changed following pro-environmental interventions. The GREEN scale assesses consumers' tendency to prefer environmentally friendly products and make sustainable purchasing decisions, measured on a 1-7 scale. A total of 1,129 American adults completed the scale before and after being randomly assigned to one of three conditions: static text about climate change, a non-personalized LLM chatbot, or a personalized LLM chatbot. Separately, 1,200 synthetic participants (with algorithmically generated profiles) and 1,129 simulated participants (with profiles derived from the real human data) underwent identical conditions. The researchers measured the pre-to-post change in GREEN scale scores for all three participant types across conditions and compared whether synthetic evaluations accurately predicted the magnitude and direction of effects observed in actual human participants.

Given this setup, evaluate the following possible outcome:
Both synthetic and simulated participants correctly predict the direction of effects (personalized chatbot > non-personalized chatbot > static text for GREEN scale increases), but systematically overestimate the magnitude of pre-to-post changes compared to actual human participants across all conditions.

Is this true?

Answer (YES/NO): NO